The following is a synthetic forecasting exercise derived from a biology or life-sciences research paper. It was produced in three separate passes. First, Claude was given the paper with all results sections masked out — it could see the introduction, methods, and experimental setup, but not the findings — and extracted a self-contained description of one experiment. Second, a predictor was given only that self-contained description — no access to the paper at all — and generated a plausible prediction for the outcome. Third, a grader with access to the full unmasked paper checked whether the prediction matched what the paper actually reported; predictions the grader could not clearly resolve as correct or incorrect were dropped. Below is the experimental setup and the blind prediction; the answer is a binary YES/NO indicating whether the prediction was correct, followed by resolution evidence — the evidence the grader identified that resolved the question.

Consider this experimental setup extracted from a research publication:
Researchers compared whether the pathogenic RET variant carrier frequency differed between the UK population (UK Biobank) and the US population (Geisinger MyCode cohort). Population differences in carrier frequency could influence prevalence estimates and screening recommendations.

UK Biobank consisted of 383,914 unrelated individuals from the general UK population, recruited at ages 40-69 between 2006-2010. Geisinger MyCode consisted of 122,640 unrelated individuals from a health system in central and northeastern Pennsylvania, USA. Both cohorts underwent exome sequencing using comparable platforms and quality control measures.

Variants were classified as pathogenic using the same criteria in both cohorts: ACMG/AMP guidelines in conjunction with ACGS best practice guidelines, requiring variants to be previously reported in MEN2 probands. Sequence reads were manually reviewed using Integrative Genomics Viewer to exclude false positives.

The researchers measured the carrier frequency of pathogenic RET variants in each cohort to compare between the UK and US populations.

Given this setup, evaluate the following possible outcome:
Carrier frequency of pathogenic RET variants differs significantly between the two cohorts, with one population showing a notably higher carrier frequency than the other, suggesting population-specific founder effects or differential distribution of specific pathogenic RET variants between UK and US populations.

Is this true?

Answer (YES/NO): NO